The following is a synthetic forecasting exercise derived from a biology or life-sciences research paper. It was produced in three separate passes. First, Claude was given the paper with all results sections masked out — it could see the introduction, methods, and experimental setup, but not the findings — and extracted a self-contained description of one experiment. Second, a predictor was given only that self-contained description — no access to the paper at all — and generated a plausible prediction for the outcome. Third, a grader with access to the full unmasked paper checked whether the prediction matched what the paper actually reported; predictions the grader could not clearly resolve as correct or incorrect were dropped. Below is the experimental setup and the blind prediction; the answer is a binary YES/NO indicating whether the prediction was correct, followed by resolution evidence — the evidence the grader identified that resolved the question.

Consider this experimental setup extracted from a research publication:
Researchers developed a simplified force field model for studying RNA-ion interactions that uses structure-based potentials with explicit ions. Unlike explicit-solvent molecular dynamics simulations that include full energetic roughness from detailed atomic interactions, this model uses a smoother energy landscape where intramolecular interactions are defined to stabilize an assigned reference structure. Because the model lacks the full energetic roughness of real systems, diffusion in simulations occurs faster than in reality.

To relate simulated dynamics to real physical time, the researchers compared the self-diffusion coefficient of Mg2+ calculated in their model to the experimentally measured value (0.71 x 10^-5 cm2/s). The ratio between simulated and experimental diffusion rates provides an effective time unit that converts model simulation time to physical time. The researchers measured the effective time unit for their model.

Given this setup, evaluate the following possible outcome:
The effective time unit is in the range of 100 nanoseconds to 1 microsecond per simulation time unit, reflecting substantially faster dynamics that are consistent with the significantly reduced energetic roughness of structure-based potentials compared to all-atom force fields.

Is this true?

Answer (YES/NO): NO